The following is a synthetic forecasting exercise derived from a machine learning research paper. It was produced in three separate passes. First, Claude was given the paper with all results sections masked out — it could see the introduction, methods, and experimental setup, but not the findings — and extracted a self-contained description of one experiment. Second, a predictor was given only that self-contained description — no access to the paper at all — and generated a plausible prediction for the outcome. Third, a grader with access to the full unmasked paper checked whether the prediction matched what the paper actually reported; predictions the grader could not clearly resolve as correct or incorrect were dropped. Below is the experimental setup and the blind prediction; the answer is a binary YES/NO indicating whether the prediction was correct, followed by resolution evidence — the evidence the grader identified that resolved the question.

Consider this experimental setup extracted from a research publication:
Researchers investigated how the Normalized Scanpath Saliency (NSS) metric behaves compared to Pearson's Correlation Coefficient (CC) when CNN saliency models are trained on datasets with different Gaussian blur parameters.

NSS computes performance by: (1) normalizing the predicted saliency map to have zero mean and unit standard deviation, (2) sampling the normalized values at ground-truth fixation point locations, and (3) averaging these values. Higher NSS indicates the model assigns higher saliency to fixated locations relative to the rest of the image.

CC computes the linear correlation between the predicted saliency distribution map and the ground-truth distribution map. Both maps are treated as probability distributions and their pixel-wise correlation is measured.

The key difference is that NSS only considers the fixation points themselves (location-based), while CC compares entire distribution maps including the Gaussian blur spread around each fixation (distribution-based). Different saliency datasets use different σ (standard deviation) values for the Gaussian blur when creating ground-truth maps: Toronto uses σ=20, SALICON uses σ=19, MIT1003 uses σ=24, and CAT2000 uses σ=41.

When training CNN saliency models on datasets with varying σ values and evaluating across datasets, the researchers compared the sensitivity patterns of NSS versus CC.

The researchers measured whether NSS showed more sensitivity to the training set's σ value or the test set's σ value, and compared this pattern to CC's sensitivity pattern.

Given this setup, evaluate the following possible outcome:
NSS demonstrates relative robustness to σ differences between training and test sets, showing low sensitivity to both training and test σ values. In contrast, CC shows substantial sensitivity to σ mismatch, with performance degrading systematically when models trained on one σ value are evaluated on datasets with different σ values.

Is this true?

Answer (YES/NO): NO